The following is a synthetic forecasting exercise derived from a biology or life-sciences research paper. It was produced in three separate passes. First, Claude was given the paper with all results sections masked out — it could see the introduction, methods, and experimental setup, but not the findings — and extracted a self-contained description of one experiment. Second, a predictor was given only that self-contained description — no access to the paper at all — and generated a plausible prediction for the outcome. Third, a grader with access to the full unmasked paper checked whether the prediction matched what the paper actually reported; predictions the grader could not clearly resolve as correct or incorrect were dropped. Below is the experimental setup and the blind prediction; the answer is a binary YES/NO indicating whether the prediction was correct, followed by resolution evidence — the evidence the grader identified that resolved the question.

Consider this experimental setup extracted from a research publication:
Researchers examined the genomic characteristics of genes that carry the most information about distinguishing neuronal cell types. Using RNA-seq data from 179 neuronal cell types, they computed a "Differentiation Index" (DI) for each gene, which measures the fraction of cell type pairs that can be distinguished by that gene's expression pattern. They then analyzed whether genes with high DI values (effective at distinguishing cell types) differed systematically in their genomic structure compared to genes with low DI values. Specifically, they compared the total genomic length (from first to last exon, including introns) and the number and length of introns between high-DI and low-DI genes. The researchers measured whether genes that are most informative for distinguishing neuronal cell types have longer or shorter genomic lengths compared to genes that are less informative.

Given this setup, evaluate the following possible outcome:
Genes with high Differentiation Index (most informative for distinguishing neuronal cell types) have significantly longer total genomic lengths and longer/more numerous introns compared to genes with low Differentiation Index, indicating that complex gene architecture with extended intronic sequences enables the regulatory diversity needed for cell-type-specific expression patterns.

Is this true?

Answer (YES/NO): YES